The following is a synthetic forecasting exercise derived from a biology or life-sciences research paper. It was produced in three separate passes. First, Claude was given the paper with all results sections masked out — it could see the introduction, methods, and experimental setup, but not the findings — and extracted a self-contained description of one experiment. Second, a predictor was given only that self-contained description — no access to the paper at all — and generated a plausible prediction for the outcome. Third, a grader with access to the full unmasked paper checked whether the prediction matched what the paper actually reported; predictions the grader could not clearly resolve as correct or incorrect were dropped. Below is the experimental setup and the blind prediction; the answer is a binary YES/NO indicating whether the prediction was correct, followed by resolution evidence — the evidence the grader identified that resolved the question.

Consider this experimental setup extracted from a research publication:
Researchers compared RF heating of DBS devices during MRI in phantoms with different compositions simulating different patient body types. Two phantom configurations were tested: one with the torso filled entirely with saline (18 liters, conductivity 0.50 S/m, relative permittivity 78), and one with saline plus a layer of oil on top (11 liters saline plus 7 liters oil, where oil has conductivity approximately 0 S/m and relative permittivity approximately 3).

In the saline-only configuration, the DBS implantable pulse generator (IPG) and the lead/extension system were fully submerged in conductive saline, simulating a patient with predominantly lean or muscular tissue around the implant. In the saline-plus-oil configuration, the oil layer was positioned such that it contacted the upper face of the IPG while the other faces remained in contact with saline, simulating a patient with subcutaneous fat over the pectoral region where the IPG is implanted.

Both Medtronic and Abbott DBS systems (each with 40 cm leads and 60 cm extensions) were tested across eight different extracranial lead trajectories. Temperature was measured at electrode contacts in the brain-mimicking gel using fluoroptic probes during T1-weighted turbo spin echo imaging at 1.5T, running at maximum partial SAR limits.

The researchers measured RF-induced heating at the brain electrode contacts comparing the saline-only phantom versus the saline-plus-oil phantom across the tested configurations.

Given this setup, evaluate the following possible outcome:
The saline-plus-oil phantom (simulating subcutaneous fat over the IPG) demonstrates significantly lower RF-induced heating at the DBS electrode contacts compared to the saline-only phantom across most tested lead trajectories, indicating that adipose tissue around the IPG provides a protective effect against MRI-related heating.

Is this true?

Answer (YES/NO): NO